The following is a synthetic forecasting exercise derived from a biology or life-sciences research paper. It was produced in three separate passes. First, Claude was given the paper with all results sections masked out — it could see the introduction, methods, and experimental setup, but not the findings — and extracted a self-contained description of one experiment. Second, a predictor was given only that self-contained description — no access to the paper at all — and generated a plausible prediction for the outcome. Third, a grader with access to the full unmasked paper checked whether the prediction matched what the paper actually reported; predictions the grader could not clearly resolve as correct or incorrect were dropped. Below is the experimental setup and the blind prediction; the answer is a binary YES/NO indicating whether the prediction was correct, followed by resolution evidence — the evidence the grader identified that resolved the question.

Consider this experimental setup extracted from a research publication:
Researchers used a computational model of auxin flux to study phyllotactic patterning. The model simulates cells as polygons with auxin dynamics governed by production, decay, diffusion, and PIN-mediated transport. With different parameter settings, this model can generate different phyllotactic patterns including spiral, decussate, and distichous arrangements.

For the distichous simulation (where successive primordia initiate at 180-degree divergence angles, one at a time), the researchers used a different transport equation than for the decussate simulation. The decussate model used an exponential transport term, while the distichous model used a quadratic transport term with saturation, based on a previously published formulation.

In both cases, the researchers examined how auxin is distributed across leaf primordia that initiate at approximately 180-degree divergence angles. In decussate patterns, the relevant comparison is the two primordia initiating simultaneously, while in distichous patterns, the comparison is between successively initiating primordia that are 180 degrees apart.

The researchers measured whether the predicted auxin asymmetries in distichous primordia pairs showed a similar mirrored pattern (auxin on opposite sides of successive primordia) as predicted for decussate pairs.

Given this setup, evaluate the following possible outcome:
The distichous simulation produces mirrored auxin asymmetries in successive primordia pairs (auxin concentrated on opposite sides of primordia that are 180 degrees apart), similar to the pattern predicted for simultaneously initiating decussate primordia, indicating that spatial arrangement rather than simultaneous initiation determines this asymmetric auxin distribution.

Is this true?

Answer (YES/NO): YES